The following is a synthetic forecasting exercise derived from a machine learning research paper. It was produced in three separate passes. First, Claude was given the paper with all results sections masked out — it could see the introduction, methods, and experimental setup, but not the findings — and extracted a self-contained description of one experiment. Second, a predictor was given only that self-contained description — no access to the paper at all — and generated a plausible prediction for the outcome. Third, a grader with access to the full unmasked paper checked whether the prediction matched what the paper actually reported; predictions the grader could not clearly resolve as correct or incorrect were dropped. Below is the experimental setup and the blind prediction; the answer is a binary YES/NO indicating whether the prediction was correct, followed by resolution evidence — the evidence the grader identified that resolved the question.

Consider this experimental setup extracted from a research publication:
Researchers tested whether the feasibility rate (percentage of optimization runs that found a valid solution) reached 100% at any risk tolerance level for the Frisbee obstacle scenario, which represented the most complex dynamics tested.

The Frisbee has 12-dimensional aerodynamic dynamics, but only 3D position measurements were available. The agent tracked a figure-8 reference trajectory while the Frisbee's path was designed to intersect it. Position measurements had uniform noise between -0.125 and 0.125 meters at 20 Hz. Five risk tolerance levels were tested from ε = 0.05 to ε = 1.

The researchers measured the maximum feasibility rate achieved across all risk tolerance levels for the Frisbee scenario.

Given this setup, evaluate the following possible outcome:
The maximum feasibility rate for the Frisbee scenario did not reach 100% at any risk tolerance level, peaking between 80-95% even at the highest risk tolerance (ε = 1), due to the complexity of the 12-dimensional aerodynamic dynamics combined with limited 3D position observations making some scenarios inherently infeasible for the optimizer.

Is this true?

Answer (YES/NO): NO